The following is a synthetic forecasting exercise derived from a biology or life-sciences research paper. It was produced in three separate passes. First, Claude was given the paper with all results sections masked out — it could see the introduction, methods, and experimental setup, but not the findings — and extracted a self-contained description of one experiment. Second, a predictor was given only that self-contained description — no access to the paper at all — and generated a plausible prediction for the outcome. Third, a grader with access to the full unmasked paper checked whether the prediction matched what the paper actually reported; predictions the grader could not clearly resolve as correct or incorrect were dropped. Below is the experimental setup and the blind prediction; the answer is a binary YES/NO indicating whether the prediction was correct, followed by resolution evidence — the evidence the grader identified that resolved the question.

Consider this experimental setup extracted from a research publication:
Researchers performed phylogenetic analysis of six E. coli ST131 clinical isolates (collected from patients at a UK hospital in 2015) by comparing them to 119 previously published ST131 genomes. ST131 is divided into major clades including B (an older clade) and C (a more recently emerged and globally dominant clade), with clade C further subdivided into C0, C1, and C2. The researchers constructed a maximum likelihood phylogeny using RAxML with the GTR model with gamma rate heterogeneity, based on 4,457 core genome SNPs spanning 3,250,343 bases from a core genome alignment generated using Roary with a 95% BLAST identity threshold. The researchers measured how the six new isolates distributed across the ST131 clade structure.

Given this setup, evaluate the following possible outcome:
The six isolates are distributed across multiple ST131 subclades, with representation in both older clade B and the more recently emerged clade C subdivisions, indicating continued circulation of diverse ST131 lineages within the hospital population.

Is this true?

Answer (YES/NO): NO